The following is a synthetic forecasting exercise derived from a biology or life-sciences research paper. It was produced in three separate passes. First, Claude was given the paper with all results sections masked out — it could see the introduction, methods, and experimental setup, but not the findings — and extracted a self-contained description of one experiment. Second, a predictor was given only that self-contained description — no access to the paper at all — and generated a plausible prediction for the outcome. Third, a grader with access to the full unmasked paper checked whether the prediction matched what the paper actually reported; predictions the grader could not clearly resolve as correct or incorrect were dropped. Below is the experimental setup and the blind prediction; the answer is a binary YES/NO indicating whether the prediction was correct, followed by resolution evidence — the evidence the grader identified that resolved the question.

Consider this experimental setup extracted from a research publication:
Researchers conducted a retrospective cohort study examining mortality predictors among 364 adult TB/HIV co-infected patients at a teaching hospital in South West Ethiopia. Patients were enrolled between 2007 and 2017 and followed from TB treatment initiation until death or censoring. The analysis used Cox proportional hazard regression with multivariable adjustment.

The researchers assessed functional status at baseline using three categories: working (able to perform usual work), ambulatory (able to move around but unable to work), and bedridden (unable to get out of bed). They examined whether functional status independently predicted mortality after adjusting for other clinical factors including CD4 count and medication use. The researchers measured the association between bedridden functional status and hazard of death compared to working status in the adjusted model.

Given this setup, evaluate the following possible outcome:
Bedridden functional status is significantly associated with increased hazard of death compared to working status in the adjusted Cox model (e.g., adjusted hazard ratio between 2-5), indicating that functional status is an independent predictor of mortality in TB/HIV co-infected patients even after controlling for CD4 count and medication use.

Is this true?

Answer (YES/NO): YES